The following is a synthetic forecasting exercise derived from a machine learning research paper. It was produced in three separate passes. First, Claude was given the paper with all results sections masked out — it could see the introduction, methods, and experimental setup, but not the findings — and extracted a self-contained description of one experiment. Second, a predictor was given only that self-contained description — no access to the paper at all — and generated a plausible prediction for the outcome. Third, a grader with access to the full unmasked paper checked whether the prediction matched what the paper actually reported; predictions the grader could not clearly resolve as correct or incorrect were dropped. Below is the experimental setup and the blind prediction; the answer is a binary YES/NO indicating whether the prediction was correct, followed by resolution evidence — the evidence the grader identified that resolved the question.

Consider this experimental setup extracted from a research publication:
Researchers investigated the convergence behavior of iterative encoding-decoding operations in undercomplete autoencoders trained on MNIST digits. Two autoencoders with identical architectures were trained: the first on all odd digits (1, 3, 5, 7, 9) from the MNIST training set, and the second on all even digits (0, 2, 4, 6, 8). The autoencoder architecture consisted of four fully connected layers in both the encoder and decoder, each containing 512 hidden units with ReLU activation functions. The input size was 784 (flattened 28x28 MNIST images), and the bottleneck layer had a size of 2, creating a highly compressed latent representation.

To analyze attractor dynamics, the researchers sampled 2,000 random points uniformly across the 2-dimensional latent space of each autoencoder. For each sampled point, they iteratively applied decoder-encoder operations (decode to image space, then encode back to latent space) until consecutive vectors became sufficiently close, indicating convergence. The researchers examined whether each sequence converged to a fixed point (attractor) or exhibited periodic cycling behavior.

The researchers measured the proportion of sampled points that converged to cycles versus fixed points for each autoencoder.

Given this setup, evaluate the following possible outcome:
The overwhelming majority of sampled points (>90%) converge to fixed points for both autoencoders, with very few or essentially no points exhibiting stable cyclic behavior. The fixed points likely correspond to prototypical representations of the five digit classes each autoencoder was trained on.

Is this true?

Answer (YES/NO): YES